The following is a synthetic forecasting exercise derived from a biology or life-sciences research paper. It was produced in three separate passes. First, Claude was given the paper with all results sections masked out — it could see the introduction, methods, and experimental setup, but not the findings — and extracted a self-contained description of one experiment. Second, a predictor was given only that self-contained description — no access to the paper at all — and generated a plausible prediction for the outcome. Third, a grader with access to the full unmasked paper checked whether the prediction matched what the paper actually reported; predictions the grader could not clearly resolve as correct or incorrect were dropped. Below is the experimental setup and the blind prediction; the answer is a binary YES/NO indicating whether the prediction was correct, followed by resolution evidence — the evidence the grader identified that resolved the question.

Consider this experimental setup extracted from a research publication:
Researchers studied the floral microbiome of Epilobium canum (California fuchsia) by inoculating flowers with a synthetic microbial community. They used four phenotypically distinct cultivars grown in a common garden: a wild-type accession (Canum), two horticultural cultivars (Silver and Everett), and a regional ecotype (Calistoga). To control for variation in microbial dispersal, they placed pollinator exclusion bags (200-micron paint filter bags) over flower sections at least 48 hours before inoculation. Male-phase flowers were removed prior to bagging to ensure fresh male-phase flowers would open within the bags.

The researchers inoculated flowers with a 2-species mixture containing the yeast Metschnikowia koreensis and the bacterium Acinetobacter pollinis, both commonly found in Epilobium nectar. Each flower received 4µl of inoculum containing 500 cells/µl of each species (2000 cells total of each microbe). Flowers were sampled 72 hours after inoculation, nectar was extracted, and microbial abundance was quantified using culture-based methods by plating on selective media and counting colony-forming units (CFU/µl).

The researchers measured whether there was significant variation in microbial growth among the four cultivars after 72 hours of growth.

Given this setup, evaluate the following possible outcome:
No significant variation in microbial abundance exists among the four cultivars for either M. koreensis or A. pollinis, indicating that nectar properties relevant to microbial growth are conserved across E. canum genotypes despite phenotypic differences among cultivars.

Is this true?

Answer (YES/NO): NO